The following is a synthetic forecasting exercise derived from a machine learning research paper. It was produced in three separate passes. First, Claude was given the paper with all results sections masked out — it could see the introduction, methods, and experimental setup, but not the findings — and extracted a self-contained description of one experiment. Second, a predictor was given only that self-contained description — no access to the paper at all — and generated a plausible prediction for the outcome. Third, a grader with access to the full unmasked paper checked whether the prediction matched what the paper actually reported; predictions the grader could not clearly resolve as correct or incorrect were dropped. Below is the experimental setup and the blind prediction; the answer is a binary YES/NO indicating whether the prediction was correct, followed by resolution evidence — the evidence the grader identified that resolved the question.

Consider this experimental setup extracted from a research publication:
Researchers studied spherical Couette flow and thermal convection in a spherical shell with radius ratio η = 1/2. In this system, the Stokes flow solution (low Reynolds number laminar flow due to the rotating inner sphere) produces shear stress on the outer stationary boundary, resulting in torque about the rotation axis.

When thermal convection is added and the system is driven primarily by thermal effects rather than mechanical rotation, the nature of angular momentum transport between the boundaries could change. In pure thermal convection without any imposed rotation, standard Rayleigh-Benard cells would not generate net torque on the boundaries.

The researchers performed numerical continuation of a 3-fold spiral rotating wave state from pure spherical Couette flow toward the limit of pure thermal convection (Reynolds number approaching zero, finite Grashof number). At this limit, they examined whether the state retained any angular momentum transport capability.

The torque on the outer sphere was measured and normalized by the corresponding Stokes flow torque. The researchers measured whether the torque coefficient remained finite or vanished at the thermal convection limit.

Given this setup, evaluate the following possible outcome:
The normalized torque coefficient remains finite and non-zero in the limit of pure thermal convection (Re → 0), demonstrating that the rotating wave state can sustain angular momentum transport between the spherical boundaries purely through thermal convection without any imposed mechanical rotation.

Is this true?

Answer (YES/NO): NO